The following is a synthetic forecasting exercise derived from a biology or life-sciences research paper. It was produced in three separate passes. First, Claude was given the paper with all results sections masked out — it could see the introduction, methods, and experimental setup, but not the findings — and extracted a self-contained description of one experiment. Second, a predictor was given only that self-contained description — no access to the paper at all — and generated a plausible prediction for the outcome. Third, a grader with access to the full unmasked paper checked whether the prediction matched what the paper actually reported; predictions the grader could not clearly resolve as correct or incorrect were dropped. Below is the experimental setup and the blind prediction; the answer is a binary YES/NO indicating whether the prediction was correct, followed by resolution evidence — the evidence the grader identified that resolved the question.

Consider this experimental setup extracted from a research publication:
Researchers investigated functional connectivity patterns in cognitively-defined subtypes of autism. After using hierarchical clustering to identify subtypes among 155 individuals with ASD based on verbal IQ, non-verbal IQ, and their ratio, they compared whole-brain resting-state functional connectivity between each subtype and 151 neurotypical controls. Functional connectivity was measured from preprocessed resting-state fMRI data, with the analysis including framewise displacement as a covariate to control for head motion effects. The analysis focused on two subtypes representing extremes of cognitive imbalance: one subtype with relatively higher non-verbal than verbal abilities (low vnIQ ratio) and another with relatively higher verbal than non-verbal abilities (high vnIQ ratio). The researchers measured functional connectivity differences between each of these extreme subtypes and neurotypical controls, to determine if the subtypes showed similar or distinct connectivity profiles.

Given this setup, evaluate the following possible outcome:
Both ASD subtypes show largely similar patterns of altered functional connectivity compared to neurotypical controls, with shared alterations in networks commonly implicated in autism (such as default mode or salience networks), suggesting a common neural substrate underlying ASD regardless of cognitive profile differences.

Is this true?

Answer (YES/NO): NO